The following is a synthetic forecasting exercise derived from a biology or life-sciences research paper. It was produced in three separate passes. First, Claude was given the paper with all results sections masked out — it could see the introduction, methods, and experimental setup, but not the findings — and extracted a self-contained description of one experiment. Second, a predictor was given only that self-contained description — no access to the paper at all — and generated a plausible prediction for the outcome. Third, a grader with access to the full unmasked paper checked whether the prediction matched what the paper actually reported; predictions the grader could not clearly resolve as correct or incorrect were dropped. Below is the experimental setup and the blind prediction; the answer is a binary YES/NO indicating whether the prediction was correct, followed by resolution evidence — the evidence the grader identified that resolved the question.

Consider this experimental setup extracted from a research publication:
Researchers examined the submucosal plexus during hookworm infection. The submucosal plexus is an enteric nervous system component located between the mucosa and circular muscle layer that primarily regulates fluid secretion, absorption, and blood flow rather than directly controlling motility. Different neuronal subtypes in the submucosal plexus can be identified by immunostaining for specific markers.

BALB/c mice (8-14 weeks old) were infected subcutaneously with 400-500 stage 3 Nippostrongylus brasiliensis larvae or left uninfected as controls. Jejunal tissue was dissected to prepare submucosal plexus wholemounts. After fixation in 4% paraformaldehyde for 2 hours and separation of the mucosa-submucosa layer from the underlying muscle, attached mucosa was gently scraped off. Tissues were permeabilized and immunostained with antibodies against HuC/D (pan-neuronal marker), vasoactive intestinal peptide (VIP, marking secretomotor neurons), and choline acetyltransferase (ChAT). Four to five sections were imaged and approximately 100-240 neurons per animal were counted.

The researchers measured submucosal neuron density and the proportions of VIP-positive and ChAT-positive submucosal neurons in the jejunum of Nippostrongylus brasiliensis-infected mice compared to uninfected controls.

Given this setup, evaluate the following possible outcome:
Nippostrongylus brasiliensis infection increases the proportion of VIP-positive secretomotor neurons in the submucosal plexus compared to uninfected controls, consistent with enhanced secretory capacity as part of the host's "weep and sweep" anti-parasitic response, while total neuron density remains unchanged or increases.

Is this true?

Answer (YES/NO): NO